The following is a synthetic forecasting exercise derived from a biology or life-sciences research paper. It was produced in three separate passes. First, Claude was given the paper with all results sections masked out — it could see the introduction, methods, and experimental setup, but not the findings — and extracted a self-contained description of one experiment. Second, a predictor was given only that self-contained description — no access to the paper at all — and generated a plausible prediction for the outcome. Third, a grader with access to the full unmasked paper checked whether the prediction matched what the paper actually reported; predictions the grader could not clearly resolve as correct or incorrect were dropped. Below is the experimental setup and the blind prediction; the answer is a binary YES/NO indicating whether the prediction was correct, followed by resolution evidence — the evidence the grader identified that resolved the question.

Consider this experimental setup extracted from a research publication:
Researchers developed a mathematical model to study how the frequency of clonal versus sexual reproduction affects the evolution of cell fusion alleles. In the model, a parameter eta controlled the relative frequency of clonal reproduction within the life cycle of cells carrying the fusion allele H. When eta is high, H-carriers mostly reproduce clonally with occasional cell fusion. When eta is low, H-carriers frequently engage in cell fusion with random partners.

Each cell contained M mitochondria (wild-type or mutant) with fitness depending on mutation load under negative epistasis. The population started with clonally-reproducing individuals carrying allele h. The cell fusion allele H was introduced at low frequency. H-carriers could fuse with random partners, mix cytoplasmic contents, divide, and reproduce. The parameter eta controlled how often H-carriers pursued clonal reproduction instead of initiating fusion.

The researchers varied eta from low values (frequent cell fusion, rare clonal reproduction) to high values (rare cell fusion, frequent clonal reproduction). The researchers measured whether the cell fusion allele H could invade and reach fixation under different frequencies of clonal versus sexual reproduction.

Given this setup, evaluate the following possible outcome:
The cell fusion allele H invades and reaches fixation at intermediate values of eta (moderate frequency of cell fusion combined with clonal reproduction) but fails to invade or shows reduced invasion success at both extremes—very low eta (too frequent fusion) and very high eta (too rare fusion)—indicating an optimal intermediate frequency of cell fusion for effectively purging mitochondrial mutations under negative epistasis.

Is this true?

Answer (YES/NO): NO